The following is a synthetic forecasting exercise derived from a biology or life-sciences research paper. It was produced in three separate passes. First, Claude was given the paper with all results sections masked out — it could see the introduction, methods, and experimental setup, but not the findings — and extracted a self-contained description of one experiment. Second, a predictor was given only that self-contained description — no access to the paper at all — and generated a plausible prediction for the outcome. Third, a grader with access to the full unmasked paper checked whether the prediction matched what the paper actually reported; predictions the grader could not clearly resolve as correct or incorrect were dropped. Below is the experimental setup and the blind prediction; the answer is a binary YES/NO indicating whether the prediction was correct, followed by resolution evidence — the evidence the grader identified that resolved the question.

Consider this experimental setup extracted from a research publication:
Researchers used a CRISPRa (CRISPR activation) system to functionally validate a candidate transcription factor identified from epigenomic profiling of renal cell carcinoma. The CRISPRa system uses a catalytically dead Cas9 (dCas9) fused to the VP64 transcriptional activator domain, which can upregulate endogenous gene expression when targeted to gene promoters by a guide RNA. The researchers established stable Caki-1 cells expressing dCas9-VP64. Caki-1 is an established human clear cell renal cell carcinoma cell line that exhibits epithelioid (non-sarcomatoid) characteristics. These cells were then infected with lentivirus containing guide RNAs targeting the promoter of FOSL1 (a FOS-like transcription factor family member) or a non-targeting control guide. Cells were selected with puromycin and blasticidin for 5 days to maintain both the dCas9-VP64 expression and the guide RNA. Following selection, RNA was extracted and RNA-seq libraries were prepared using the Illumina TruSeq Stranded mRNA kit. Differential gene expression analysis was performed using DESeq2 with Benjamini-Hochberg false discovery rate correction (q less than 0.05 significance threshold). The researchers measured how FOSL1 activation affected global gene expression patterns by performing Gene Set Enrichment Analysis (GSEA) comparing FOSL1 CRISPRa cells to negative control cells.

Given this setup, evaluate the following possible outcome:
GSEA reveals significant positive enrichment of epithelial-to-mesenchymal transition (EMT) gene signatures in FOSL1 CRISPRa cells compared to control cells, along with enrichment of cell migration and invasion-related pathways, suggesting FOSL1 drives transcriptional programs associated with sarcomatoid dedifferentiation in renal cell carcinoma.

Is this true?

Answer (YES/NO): NO